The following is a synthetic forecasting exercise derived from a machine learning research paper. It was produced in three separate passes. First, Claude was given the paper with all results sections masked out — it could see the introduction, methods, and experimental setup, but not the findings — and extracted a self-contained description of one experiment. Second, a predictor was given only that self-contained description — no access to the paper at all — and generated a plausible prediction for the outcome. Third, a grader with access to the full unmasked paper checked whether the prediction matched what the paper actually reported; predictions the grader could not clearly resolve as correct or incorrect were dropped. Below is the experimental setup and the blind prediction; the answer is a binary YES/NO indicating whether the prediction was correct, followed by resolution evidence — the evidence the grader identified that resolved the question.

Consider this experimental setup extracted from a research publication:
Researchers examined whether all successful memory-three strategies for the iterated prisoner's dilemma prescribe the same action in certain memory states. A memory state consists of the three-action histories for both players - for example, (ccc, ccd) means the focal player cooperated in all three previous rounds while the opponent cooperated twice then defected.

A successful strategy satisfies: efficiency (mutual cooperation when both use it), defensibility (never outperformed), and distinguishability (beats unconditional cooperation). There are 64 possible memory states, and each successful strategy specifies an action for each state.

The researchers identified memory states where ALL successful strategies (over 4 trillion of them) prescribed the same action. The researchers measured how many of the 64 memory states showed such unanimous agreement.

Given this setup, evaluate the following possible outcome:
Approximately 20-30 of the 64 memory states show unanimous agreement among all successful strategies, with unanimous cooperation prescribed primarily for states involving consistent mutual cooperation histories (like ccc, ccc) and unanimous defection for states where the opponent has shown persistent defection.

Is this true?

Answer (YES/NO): NO